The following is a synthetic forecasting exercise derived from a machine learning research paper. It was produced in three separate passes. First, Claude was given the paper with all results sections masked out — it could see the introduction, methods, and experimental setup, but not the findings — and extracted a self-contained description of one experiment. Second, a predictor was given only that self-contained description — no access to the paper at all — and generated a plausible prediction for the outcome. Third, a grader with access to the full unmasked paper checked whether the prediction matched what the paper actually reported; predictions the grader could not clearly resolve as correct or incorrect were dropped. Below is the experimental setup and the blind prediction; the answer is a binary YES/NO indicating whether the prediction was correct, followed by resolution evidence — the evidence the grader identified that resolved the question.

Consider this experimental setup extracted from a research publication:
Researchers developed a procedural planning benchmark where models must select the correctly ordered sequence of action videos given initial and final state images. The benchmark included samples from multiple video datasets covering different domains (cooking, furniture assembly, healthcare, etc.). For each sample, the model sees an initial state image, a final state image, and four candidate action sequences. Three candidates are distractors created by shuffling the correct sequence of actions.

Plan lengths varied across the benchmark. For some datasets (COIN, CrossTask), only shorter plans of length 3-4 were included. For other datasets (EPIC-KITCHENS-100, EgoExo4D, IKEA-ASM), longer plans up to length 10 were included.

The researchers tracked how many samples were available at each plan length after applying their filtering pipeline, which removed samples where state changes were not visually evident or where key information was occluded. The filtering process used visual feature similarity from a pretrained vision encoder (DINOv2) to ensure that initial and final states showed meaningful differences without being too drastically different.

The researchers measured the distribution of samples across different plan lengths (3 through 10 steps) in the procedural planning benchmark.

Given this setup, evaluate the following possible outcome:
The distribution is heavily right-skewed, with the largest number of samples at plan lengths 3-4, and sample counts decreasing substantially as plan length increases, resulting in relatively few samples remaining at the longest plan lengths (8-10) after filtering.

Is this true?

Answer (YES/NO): NO